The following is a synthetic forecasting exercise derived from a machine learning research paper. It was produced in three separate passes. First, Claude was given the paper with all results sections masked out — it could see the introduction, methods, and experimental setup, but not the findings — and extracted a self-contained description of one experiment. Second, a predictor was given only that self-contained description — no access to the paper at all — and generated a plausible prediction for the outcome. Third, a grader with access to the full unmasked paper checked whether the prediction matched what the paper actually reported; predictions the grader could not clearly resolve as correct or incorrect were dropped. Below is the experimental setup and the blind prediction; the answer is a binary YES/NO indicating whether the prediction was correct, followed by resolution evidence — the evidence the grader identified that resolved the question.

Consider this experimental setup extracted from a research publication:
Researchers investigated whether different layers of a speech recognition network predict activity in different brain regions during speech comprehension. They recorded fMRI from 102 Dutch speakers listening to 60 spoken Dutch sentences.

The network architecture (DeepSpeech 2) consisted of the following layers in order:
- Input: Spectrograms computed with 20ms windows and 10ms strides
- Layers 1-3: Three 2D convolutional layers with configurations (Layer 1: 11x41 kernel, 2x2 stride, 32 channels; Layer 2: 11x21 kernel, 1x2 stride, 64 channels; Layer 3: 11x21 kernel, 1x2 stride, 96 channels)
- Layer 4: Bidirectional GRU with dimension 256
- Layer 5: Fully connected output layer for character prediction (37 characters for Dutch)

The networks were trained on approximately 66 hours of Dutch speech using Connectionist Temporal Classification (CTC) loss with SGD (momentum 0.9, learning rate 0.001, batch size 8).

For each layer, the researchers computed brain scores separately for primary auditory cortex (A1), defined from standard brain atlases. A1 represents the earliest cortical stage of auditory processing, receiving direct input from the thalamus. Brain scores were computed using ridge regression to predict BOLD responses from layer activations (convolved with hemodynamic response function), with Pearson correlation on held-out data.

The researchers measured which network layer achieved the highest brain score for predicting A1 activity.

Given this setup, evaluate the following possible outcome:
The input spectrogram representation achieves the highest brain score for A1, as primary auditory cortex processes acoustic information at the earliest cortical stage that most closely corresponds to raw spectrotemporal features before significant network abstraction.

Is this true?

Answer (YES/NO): NO